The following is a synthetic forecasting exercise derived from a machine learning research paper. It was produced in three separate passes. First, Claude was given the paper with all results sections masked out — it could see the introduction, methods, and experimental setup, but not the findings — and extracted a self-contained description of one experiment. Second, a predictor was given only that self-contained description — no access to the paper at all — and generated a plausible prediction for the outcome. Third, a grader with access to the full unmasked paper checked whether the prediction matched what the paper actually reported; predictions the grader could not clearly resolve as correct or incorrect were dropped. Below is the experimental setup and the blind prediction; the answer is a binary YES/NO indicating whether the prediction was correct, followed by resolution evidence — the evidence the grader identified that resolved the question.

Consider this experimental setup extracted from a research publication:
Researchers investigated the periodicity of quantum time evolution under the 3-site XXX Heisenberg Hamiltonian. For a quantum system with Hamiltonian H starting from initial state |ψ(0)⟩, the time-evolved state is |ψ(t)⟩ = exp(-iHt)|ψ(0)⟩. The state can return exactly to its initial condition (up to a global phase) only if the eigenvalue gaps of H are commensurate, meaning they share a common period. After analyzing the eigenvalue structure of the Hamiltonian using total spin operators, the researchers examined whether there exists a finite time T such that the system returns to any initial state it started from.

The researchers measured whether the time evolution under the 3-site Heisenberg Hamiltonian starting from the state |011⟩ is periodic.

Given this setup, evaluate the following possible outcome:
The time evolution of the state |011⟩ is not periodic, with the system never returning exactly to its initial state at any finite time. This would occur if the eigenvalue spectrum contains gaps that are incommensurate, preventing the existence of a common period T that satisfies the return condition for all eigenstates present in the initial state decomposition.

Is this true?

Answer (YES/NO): NO